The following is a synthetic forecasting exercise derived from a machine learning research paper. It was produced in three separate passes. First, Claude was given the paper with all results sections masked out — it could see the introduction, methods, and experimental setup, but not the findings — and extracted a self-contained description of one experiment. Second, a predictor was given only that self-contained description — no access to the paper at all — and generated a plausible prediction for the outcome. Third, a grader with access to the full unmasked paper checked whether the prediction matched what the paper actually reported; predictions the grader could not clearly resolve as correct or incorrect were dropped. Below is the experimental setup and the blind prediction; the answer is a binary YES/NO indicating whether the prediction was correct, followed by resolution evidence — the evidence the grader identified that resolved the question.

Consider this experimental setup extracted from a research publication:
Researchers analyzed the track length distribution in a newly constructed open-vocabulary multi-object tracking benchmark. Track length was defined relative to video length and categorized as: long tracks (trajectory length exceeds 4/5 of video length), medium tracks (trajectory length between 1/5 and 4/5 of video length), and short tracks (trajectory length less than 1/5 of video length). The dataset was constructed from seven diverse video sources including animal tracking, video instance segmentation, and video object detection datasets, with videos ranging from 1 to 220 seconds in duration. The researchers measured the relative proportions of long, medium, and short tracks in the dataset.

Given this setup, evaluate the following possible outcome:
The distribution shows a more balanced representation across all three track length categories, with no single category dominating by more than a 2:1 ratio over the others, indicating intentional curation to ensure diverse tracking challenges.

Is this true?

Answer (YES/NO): NO